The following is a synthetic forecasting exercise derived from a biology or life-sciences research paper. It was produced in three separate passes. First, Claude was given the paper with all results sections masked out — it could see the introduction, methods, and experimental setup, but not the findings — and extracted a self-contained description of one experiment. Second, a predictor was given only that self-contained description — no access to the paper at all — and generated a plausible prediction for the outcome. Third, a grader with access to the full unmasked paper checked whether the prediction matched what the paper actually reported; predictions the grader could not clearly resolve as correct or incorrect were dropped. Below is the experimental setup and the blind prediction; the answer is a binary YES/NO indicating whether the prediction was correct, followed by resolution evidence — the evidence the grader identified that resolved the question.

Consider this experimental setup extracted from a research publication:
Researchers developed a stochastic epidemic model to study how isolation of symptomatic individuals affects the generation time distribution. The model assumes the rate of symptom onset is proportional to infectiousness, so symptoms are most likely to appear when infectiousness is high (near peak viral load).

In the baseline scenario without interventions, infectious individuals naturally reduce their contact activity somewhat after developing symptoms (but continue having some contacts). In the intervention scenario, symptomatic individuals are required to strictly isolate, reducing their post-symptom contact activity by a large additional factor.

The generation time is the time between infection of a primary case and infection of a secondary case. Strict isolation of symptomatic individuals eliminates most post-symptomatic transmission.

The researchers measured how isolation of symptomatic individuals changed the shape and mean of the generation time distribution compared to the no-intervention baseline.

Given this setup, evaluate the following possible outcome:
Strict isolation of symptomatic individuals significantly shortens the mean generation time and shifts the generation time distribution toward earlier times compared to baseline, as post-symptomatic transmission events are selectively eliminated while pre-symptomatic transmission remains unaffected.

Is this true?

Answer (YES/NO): YES